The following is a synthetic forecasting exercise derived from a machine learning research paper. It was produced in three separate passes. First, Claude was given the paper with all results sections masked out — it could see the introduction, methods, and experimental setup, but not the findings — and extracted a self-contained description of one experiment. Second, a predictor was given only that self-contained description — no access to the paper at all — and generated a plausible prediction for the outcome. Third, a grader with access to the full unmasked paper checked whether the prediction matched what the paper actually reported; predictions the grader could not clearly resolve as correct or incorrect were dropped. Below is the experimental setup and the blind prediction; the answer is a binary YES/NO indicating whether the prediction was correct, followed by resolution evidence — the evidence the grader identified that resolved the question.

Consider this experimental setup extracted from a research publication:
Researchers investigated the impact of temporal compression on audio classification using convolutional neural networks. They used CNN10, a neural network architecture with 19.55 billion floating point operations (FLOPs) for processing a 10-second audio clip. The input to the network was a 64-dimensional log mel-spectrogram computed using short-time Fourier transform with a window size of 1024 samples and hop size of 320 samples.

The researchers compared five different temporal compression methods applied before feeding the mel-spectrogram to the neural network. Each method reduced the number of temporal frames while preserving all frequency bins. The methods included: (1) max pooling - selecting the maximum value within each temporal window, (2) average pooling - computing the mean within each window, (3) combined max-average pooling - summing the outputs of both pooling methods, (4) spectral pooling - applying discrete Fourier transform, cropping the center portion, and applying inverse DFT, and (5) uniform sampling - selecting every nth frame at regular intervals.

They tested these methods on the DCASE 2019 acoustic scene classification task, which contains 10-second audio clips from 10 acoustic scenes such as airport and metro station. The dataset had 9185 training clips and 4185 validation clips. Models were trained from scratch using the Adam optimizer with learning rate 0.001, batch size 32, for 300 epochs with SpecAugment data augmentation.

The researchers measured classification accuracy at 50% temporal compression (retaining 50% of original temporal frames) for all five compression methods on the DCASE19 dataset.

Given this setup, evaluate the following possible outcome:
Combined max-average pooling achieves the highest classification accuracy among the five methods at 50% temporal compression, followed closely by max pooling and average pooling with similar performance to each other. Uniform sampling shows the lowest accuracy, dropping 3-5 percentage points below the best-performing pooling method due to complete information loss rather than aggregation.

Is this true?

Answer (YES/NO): NO